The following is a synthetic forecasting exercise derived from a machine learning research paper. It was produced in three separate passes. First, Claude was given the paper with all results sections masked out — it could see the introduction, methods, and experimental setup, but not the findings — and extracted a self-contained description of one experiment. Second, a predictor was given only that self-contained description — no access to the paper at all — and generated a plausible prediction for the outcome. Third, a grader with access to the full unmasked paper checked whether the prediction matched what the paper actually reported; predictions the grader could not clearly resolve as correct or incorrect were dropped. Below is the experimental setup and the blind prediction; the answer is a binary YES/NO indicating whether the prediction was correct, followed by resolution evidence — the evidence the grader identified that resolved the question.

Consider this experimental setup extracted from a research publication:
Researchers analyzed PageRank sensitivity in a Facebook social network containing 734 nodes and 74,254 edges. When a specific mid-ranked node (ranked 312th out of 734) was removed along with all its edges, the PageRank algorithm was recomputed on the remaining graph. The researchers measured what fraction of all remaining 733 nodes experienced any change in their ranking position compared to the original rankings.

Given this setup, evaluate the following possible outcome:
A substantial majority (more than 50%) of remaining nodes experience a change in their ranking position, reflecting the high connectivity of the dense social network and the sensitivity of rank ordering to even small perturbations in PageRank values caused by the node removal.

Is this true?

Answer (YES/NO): YES